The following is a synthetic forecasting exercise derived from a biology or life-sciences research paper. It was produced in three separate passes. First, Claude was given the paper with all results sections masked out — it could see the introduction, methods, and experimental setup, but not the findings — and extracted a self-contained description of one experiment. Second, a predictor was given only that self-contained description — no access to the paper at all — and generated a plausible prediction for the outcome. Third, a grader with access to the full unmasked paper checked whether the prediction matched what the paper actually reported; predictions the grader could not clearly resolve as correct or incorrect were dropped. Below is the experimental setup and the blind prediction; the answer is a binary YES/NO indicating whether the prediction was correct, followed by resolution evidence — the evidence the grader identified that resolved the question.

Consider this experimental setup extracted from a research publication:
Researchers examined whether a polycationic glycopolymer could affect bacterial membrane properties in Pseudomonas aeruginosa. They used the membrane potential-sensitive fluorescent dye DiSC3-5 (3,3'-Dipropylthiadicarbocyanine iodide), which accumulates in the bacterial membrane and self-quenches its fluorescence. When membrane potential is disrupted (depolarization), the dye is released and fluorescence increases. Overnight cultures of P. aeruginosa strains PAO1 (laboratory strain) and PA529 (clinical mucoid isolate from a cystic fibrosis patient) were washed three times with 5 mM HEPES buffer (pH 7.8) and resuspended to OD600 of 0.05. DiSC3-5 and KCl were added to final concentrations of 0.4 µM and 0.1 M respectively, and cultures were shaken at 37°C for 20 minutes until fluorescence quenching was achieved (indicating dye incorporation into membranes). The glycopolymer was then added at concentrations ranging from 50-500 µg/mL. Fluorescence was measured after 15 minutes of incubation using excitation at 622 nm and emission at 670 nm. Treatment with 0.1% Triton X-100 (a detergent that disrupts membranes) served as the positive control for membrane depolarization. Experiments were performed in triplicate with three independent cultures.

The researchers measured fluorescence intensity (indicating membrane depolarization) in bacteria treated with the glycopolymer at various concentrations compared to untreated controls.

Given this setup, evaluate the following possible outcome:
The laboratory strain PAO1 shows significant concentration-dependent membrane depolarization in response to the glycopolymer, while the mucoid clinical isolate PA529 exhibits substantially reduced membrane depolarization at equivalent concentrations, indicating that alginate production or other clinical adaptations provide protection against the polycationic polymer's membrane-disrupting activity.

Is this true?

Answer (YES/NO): NO